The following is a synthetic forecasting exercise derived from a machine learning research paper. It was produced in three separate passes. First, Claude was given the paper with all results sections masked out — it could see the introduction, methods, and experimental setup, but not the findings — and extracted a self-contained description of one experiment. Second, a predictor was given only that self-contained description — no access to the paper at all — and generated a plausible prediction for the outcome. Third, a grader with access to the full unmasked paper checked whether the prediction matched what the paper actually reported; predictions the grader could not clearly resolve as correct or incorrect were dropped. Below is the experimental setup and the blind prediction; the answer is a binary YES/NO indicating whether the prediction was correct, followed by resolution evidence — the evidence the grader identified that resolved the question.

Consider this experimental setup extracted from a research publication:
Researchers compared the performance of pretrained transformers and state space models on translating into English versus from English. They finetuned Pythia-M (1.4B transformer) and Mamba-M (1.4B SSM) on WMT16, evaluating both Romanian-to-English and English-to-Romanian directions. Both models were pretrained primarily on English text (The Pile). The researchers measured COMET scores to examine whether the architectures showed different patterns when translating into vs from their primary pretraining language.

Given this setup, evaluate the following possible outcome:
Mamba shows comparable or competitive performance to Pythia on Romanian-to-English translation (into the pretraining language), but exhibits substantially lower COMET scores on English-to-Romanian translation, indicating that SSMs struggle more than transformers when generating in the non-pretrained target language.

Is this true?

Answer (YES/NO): NO